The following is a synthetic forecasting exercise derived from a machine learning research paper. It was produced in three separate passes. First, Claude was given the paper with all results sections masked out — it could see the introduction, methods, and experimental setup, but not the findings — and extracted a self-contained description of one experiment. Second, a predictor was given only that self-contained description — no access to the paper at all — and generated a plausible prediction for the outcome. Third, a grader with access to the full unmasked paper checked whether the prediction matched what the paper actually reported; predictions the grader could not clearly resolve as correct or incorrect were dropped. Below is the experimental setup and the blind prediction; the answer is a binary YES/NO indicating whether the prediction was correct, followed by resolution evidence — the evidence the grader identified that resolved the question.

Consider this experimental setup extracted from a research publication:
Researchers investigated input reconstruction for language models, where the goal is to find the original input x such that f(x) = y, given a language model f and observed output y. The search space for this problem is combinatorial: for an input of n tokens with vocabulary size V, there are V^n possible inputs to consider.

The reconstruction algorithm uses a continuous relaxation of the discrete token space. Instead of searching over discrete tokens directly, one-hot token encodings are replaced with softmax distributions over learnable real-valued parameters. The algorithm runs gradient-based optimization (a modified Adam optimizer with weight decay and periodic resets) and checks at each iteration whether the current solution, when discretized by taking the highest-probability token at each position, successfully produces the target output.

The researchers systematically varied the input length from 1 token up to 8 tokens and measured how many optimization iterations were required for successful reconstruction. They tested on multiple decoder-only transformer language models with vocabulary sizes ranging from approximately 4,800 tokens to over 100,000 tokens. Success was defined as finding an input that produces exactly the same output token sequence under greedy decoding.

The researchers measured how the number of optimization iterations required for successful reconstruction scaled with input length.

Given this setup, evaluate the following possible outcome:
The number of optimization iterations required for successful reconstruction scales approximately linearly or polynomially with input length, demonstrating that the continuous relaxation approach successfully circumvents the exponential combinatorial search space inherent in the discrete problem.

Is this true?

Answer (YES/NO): NO